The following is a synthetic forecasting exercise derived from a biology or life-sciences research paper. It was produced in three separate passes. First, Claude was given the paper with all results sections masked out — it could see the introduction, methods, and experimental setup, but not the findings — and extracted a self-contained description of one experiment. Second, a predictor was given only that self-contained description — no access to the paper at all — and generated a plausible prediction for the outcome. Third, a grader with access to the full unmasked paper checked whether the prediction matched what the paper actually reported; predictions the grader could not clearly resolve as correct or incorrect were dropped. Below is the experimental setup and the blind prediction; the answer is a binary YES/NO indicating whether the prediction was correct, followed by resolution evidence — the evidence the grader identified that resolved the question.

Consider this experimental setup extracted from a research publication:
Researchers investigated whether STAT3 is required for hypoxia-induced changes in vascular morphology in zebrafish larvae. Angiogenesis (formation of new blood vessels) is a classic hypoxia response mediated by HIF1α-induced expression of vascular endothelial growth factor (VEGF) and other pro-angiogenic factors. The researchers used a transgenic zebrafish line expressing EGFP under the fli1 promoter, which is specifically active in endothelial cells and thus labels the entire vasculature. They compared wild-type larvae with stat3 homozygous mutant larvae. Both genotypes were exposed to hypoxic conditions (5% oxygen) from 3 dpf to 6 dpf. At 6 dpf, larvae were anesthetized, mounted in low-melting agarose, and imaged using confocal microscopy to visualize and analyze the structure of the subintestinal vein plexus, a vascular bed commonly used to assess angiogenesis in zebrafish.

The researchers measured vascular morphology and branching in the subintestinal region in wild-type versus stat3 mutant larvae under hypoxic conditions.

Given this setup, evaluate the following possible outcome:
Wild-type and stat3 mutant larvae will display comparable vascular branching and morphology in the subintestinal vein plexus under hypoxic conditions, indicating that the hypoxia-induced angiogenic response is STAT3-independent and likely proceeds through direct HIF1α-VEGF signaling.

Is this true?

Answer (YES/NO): NO